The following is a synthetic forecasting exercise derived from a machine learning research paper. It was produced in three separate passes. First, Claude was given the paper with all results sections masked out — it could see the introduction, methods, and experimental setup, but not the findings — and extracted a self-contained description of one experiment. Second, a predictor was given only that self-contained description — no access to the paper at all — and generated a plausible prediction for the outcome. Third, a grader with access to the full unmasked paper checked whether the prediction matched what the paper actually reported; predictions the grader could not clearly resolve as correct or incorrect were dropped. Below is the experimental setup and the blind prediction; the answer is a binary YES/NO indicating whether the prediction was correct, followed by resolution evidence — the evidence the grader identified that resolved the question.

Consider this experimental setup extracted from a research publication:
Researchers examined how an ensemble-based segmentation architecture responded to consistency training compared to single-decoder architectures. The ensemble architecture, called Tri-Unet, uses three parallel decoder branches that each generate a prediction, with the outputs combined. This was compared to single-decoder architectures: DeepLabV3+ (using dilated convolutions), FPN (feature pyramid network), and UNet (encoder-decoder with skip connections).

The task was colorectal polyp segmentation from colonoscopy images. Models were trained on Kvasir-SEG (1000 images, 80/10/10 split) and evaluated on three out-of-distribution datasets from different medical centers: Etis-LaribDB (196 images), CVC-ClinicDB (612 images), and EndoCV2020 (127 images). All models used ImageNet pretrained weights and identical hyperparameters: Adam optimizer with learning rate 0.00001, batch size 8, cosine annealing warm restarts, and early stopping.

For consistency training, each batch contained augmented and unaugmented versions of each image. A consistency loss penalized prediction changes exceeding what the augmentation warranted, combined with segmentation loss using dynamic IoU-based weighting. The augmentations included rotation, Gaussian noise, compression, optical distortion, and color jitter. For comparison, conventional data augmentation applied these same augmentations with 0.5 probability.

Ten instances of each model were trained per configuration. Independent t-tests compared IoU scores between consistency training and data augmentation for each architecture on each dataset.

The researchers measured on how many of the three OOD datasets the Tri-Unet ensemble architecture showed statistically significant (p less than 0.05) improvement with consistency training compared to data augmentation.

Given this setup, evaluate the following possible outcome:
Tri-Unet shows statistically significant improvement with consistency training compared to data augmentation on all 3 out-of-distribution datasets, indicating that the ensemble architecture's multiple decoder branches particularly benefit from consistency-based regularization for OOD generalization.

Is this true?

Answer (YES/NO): NO